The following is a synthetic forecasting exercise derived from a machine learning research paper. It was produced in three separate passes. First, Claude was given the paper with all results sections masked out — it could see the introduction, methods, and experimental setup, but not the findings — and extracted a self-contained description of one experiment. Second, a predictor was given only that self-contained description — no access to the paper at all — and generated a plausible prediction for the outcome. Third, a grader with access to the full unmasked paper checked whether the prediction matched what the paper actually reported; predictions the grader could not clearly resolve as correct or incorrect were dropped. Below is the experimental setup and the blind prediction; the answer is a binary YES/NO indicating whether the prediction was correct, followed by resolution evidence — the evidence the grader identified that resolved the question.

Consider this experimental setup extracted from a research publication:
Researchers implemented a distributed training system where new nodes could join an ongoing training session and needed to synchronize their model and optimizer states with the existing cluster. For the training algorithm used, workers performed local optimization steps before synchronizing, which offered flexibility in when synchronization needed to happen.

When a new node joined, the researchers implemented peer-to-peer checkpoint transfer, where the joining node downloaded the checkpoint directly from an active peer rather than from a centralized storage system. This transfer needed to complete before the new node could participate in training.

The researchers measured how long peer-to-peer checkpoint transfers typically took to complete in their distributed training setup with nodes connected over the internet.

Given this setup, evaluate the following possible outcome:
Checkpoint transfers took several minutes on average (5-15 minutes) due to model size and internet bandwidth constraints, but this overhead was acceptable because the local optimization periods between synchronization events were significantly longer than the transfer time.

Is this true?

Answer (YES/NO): NO